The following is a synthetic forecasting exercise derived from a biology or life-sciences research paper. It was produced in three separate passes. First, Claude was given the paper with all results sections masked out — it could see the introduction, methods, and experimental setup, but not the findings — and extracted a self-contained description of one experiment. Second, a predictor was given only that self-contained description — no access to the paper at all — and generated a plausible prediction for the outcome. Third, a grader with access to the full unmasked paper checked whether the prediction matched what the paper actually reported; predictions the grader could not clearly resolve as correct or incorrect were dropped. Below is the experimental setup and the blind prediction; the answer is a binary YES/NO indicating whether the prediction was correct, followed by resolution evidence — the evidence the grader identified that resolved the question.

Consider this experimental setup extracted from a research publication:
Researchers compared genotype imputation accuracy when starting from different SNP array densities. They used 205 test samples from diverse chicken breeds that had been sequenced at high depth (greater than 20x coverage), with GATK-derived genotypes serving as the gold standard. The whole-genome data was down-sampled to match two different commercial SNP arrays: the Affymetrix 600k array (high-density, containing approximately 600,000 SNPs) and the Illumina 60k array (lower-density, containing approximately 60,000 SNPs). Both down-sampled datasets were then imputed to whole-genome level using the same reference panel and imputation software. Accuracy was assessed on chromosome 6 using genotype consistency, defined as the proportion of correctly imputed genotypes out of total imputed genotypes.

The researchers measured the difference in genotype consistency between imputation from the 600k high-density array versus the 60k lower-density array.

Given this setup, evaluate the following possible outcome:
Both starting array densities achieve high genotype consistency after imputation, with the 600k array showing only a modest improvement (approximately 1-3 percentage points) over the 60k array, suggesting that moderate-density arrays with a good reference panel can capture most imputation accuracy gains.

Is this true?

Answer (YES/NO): NO